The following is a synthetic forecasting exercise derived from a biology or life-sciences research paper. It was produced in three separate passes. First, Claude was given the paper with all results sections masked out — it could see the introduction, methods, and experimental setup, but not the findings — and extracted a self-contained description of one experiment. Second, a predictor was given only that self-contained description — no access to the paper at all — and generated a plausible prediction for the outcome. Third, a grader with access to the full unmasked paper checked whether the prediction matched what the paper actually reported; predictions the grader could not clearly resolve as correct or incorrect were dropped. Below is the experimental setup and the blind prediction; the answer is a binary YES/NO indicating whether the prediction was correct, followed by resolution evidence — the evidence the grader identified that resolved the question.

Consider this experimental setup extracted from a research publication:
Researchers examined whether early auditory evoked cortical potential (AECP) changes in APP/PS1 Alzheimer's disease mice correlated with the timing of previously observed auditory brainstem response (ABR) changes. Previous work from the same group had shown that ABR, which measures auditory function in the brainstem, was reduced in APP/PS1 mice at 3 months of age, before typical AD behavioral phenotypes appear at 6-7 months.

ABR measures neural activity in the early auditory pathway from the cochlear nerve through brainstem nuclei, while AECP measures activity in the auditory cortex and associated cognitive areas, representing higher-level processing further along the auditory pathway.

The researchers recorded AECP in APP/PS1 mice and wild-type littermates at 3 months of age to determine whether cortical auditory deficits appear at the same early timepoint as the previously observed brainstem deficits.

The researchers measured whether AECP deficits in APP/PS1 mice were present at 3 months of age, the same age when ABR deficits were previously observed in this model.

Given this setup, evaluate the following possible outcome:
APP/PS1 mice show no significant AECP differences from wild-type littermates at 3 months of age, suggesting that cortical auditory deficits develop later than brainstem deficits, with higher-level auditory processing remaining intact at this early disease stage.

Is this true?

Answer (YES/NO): NO